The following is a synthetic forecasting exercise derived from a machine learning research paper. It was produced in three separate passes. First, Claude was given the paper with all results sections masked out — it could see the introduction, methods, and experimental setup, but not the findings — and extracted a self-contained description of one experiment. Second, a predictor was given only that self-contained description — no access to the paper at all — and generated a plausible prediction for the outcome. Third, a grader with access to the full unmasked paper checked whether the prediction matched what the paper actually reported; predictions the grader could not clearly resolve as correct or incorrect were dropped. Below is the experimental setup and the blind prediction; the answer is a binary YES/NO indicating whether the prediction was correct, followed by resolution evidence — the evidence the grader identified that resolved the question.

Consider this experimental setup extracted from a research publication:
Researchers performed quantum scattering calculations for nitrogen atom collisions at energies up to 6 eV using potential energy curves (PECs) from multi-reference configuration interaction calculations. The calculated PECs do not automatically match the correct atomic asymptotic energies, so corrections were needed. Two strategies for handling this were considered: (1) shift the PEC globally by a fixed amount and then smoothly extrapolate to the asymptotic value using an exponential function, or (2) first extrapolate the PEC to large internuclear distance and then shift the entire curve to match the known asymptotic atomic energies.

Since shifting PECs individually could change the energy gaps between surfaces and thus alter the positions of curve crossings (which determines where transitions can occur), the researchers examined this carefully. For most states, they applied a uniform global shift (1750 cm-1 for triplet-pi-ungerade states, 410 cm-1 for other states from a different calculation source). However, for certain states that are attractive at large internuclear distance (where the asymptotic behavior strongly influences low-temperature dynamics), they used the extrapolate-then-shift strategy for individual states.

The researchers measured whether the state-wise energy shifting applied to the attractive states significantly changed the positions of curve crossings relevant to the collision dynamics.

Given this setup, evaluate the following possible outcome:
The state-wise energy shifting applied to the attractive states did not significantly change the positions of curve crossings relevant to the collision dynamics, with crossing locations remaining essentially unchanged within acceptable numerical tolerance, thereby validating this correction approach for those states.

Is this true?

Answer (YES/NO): YES